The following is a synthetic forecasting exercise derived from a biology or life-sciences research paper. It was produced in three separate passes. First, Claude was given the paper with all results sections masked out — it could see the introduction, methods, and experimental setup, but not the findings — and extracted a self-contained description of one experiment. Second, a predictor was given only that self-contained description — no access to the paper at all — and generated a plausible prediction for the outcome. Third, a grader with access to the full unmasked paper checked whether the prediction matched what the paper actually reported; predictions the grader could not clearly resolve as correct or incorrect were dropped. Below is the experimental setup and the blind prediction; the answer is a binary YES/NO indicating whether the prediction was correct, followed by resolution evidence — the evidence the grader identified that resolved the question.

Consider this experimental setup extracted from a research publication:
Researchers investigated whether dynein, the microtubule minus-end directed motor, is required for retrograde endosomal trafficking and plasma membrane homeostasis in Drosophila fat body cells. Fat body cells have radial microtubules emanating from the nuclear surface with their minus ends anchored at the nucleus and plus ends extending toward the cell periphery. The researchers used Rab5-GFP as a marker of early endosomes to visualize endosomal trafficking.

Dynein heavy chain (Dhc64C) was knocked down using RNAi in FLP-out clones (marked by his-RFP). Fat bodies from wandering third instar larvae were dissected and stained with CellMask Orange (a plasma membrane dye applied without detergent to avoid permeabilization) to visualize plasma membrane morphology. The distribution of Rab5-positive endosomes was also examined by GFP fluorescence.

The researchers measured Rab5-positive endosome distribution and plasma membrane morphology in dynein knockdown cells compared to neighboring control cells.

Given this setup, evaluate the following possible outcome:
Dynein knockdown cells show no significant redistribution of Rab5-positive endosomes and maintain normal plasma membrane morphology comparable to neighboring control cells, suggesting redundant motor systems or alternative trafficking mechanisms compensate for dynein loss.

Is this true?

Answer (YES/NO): NO